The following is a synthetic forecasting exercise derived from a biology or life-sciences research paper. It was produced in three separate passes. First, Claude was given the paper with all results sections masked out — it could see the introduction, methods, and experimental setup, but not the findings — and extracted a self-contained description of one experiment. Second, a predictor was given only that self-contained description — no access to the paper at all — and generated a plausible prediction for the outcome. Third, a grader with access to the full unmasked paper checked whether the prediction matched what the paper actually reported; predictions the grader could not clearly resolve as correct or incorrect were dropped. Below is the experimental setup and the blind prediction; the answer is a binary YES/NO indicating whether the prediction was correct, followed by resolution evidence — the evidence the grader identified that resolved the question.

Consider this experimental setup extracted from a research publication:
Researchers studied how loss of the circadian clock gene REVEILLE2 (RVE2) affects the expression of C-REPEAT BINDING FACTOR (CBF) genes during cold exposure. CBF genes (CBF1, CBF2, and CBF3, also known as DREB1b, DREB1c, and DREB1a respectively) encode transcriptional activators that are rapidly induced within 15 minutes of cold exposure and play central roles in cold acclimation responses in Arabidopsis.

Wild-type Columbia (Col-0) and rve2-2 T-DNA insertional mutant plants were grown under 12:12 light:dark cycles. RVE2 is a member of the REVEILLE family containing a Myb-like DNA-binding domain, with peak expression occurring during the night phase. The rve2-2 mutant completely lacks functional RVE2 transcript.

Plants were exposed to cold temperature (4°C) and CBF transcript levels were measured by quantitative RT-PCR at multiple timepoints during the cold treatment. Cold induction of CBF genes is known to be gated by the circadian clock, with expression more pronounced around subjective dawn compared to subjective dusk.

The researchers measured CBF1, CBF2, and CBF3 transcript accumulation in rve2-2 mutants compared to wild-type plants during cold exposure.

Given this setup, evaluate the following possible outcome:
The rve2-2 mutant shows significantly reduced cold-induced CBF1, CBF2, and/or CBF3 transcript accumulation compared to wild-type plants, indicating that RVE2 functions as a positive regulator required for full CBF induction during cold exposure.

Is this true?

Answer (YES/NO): NO